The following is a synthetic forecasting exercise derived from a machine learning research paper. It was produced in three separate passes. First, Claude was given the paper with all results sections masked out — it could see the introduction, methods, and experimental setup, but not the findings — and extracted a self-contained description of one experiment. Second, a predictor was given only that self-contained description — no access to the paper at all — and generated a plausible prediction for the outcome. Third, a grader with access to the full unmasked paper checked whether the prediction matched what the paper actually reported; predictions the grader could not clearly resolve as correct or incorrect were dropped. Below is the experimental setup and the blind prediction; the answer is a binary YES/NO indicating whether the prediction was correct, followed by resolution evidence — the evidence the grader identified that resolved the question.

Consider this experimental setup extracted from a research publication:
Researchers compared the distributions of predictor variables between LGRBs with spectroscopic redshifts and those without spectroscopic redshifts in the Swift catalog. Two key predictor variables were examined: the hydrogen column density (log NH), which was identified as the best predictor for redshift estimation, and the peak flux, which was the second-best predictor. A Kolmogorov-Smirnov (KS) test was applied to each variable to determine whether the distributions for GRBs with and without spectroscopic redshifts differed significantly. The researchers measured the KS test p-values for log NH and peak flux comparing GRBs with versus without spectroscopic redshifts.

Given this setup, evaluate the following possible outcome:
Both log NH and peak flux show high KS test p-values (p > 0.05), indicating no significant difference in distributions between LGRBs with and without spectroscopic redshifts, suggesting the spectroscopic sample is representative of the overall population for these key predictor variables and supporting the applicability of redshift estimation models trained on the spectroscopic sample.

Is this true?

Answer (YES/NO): NO